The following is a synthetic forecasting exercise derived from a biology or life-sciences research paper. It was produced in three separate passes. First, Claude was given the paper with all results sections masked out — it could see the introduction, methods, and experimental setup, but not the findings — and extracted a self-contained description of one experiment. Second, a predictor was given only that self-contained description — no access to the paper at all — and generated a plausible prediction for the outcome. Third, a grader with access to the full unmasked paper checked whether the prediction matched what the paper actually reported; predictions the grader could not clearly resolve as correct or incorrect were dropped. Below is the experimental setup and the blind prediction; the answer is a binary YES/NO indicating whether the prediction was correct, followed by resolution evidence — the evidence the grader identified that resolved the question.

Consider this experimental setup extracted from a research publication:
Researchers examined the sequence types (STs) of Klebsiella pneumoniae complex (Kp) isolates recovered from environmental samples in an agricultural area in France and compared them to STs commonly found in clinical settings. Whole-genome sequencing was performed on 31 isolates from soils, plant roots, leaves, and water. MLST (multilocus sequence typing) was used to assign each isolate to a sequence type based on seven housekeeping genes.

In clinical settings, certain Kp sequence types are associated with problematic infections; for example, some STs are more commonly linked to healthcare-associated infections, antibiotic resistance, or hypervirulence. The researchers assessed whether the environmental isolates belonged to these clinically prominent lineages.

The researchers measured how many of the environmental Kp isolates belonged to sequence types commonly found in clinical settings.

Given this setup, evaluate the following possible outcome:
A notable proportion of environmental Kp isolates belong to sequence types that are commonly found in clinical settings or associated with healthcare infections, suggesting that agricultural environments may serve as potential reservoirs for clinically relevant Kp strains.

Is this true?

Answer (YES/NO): NO